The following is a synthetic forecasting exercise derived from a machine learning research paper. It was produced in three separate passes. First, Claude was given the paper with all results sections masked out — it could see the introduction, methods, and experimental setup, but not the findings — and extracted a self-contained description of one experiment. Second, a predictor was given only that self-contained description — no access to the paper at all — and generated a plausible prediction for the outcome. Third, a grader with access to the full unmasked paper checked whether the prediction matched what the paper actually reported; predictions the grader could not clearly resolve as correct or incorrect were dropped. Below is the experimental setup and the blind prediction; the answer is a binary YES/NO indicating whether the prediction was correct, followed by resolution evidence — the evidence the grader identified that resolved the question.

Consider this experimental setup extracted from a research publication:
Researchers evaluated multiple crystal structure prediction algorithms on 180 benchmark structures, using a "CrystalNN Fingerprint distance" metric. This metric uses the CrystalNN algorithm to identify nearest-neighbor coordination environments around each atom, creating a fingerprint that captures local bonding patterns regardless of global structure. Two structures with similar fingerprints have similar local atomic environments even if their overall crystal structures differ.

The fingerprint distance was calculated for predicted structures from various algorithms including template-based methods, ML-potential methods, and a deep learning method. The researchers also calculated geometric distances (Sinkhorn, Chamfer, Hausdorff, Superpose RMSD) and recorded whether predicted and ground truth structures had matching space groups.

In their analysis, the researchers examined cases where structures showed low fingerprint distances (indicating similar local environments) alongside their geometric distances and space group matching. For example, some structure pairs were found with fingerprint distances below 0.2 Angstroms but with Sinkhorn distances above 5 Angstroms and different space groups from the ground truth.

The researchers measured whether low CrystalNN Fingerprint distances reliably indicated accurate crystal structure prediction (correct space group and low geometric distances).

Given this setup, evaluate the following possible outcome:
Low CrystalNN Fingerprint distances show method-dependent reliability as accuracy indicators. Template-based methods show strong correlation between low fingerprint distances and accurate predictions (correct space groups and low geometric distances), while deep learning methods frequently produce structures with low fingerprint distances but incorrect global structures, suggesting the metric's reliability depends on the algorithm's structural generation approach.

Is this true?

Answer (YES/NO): NO